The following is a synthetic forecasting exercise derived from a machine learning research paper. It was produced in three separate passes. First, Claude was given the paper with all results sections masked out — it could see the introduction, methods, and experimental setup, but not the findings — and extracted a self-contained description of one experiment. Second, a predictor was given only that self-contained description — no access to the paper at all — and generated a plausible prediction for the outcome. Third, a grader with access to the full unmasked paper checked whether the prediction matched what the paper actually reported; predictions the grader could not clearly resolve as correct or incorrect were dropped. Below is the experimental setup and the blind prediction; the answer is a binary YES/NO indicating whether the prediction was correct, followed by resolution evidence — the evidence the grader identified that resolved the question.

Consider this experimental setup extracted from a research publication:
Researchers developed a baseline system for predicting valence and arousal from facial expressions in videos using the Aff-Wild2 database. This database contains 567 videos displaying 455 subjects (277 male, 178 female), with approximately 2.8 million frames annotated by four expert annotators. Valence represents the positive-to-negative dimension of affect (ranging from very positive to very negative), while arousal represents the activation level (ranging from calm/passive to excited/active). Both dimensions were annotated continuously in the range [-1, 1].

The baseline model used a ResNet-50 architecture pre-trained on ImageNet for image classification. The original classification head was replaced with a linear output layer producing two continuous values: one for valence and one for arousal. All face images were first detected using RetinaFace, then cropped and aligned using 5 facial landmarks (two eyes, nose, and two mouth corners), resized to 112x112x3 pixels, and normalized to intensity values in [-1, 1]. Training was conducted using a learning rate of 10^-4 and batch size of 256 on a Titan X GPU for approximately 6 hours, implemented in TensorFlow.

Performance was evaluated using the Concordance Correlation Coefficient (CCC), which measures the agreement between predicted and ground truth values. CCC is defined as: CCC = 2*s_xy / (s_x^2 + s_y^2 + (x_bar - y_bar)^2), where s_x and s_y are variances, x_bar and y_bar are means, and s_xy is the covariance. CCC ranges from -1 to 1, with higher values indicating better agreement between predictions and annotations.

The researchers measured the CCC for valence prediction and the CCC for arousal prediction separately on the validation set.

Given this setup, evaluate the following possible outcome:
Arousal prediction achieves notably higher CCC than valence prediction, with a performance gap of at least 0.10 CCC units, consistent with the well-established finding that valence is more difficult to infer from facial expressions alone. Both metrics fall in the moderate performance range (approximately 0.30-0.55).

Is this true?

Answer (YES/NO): NO